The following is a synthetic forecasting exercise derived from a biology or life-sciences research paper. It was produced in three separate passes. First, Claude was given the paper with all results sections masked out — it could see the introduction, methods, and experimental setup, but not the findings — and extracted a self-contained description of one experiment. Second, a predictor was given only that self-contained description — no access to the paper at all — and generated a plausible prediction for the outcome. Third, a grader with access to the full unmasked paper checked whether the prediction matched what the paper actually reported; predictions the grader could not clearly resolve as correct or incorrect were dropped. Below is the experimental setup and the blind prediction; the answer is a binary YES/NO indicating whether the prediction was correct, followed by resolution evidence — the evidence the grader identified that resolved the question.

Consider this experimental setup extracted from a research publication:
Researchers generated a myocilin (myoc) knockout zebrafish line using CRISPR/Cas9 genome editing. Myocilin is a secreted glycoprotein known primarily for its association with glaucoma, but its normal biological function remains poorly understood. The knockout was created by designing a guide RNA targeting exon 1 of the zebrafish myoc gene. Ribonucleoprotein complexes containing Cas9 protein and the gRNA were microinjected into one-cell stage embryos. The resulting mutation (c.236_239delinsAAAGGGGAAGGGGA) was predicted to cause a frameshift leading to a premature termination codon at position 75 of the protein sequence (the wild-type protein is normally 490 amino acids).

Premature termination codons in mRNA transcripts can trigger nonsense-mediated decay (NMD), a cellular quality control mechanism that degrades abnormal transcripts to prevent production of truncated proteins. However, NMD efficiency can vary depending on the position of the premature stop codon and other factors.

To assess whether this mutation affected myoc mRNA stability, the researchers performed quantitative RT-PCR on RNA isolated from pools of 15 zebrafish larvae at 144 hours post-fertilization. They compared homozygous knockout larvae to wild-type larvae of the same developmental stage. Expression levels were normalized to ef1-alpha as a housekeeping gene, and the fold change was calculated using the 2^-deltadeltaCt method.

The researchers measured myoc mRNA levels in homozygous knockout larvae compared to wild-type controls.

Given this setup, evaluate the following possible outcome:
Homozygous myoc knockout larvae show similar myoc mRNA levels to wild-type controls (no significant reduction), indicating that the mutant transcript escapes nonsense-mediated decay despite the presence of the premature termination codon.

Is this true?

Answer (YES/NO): NO